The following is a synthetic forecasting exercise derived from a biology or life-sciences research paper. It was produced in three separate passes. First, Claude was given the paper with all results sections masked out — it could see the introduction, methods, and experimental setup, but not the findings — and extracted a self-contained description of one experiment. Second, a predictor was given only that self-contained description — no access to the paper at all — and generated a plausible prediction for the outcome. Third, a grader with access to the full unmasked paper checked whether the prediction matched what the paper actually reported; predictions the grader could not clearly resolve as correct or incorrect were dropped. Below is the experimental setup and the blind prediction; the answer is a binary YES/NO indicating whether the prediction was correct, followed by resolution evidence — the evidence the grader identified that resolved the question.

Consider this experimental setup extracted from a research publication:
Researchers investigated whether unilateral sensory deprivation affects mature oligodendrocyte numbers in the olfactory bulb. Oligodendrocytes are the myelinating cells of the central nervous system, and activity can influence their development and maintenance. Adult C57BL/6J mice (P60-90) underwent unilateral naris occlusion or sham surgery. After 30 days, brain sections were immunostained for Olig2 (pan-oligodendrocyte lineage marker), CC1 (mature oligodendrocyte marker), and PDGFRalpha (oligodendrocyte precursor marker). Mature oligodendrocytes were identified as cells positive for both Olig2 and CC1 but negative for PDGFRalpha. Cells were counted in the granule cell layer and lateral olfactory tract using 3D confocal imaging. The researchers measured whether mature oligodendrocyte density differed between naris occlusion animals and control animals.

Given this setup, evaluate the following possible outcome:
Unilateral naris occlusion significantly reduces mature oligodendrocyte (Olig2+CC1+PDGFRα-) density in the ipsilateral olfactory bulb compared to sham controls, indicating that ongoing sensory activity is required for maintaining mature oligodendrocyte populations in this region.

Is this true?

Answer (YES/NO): NO